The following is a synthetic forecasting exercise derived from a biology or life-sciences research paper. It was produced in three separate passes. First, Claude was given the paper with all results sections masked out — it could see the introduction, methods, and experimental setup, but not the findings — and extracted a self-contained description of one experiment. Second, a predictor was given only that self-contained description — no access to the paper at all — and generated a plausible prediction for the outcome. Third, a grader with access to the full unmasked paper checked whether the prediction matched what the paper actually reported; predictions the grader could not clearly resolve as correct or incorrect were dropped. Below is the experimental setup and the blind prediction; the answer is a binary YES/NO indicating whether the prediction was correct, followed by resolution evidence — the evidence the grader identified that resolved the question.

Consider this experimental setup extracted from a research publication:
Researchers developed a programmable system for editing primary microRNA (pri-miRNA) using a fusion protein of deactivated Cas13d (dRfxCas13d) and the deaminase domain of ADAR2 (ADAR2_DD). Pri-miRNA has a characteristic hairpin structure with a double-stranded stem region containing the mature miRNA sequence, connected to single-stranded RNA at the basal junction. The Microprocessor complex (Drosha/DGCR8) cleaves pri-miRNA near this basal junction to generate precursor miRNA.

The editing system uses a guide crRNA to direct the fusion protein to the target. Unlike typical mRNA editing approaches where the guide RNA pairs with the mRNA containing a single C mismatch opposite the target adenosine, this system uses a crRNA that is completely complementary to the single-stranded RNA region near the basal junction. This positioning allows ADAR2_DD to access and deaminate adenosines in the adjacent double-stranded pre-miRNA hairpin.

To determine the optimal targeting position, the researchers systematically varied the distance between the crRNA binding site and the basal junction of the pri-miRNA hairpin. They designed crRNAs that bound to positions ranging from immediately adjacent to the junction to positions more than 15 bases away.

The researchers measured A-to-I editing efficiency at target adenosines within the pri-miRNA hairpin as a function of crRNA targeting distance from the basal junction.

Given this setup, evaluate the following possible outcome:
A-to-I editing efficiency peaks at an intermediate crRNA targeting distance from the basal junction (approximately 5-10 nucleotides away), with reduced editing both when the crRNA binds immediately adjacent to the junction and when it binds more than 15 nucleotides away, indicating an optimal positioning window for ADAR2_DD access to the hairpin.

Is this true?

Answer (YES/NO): YES